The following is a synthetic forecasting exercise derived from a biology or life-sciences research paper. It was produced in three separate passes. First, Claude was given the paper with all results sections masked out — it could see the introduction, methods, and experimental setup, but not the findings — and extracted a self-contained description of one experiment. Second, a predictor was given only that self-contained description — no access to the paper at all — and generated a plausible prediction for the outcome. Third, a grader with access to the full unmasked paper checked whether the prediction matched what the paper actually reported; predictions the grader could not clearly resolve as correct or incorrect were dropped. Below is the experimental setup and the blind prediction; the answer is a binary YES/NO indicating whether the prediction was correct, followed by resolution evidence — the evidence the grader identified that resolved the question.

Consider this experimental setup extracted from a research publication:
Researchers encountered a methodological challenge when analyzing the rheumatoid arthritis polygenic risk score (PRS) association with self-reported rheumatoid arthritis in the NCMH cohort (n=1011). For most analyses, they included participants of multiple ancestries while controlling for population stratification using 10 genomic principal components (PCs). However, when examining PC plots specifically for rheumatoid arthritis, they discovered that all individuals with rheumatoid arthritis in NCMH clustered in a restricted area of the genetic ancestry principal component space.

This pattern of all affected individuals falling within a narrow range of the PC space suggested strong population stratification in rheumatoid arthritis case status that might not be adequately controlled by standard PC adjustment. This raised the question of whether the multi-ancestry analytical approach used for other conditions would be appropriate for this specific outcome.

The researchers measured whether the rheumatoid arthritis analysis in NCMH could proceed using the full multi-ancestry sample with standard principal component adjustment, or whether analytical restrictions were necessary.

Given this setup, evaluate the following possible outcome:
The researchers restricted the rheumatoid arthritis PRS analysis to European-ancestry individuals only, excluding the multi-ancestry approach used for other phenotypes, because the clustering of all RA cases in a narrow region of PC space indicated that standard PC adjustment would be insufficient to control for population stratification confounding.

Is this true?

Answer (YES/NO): YES